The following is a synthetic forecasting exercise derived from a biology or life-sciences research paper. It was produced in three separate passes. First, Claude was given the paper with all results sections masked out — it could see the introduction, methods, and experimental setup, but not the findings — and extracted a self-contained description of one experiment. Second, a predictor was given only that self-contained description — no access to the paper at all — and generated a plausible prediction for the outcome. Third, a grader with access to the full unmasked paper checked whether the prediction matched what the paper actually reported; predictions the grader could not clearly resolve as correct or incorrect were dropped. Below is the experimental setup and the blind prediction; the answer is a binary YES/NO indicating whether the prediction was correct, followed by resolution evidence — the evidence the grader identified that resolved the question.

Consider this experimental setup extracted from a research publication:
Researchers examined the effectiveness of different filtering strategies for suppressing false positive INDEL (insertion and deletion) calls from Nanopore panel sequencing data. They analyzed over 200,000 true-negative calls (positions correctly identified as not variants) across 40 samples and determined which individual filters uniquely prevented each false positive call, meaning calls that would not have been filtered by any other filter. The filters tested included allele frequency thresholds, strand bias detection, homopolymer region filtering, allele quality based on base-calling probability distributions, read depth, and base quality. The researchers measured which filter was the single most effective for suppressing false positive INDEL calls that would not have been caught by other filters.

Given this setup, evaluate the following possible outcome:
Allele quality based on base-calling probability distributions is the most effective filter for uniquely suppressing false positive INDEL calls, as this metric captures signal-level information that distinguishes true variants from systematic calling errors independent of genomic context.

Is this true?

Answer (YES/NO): NO